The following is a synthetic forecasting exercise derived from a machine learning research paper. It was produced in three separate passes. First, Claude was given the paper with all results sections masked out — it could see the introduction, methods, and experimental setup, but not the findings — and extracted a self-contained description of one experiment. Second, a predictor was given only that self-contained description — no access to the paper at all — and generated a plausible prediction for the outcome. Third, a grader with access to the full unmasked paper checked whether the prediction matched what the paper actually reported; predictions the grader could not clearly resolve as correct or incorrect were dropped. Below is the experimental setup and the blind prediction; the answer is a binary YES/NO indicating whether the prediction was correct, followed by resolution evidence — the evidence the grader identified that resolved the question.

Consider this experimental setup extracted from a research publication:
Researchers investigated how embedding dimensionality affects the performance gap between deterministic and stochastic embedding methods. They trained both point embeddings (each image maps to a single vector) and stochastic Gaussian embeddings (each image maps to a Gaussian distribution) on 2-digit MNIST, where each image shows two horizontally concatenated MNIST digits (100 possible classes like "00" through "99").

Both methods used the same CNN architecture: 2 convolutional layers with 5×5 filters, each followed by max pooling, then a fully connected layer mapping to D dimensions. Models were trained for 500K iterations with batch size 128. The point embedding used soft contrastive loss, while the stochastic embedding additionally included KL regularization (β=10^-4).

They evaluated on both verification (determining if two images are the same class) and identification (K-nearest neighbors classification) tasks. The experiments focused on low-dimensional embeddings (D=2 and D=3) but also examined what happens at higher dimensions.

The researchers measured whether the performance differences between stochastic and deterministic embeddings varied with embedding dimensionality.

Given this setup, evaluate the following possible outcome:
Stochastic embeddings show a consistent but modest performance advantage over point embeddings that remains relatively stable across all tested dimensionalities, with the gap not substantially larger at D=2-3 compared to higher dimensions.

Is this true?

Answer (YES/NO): NO